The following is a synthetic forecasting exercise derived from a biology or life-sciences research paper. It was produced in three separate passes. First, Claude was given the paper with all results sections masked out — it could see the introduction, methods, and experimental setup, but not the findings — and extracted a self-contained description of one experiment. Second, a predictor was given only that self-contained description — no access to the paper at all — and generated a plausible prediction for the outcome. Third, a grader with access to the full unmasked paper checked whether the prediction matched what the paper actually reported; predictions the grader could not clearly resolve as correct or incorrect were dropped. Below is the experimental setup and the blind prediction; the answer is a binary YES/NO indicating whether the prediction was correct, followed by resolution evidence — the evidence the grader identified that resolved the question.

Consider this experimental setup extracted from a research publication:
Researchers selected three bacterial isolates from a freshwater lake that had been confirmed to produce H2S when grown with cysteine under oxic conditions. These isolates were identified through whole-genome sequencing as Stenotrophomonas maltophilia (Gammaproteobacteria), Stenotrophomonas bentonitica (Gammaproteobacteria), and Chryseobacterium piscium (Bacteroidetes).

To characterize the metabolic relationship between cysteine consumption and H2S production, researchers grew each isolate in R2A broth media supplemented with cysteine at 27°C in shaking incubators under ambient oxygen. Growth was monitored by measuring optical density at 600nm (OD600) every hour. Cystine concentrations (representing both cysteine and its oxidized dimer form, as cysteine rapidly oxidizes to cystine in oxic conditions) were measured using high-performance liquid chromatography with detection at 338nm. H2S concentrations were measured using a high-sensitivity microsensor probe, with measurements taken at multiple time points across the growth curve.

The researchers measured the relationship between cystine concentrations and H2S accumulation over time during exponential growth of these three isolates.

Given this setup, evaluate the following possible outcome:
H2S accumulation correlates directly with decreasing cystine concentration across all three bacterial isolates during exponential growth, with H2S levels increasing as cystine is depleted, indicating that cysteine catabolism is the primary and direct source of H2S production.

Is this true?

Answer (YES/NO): YES